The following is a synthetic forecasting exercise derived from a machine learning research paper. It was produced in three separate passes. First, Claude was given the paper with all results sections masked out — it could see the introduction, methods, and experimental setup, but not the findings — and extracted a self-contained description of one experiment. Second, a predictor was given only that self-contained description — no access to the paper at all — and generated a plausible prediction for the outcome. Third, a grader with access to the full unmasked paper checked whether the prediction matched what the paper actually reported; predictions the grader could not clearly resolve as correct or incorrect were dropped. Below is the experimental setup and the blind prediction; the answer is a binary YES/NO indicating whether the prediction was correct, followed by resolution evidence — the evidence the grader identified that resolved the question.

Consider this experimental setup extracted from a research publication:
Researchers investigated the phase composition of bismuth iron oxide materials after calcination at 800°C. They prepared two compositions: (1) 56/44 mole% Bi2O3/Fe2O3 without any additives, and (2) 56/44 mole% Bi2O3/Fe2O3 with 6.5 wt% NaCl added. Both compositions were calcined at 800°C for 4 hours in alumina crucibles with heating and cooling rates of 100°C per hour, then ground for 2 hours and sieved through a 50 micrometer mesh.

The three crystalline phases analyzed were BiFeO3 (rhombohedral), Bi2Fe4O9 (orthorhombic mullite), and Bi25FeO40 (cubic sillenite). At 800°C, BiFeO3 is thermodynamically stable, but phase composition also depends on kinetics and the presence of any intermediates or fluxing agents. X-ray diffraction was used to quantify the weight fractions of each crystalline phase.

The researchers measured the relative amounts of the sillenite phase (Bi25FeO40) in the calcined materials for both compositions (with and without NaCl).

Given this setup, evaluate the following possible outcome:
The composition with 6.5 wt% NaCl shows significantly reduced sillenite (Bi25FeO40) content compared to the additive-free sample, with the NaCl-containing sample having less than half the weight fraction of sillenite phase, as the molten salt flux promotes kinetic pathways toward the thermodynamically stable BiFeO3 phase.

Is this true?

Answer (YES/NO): YES